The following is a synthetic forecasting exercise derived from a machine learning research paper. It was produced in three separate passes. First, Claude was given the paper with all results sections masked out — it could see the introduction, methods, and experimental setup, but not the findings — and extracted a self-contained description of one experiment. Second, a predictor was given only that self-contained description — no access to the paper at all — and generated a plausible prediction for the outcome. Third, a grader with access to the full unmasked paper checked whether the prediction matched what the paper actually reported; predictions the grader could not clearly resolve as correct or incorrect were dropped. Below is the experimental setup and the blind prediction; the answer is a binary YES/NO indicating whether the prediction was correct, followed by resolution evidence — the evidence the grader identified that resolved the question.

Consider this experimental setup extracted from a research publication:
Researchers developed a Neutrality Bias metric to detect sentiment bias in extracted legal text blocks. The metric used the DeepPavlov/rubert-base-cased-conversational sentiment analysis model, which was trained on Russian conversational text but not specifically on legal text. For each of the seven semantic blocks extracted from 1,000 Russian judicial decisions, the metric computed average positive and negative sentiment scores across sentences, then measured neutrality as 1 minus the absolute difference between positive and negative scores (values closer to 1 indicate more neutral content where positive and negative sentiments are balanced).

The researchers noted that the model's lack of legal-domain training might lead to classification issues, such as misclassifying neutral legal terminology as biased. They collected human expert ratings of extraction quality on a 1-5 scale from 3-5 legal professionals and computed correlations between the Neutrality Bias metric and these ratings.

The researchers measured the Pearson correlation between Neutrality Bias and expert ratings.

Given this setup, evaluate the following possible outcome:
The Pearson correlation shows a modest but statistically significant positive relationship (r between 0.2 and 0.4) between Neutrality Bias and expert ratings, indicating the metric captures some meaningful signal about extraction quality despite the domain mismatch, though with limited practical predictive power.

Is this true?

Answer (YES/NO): NO